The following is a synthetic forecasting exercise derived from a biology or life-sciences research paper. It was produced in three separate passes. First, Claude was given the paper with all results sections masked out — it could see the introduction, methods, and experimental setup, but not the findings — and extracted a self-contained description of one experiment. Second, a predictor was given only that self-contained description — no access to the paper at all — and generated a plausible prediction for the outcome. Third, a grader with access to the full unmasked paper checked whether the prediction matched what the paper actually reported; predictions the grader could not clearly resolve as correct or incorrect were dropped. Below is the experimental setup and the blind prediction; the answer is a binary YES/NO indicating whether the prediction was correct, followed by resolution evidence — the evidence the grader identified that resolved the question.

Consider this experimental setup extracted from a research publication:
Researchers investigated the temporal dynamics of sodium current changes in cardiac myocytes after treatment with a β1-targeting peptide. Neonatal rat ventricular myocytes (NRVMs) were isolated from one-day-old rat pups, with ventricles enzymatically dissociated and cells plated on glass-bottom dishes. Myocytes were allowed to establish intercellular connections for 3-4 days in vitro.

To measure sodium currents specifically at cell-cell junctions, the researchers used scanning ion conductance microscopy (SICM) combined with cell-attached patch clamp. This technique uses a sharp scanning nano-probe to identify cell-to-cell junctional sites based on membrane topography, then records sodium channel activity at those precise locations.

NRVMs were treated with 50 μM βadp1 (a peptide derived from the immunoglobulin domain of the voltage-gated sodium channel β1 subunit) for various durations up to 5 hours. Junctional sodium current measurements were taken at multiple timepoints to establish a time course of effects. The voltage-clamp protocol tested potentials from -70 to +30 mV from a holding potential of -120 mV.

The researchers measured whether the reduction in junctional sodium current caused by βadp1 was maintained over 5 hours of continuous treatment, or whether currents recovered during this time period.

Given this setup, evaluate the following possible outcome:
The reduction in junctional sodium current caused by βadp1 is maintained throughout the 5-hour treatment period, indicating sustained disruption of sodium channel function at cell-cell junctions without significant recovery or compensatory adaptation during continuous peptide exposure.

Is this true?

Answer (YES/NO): YES